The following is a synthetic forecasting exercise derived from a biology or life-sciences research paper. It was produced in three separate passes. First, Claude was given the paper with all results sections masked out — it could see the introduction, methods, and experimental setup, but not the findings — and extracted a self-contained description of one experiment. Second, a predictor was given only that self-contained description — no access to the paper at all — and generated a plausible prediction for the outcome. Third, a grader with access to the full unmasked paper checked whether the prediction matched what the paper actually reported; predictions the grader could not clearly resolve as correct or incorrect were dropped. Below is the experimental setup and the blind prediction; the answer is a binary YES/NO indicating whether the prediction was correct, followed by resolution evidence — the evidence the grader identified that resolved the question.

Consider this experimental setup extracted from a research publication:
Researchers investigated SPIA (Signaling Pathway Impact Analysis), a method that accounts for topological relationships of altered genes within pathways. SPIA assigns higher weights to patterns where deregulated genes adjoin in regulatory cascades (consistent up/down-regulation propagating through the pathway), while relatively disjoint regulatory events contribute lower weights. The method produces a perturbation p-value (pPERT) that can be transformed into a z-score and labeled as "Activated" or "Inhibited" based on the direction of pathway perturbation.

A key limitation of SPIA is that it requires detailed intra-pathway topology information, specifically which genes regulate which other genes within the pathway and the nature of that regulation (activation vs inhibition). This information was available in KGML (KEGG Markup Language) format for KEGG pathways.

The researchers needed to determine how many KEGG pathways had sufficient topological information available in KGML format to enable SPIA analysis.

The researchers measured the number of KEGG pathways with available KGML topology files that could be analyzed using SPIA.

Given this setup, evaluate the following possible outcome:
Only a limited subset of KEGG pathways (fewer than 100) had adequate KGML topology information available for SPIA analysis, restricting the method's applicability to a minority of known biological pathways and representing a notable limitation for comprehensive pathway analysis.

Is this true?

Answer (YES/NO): NO